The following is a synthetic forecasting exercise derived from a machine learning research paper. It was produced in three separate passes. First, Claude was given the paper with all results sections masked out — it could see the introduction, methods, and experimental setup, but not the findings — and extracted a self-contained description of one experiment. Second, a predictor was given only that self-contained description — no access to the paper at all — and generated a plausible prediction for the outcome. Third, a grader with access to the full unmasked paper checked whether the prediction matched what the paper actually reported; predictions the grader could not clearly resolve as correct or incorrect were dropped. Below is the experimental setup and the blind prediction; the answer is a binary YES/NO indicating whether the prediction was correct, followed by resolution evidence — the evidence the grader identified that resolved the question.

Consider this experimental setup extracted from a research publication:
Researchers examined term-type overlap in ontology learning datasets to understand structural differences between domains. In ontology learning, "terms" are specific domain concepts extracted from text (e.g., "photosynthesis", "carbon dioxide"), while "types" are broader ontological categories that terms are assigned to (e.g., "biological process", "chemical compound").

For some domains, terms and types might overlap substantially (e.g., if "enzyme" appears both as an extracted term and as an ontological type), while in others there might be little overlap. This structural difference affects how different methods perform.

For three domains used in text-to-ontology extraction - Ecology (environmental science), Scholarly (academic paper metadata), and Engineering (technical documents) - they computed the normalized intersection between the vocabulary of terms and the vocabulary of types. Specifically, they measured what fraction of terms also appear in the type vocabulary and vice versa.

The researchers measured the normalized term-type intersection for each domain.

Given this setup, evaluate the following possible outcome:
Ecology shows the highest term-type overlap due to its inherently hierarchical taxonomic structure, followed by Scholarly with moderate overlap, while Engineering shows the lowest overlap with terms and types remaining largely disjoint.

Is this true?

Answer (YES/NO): NO